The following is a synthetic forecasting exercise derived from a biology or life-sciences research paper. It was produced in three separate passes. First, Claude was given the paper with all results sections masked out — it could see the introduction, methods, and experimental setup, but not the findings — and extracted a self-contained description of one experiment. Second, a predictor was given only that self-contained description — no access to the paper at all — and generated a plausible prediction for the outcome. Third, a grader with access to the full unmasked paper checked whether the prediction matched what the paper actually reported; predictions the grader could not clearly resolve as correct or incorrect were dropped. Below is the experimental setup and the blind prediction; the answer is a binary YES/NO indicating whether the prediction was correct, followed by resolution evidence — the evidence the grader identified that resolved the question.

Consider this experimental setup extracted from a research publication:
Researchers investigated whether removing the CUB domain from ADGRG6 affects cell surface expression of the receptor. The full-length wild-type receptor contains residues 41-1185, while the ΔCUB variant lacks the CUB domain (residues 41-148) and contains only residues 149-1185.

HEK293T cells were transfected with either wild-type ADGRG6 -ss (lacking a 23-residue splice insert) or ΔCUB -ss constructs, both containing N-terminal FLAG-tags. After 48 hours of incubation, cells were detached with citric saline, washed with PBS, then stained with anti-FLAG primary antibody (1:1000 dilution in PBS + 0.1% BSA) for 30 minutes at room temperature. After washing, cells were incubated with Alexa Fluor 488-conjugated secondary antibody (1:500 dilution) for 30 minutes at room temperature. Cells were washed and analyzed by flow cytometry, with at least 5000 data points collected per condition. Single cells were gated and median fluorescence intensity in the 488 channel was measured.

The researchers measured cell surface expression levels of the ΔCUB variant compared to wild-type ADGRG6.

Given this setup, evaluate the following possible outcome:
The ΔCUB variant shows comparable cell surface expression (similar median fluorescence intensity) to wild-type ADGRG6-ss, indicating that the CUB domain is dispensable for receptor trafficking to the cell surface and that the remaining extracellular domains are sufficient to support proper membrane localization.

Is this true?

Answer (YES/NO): YES